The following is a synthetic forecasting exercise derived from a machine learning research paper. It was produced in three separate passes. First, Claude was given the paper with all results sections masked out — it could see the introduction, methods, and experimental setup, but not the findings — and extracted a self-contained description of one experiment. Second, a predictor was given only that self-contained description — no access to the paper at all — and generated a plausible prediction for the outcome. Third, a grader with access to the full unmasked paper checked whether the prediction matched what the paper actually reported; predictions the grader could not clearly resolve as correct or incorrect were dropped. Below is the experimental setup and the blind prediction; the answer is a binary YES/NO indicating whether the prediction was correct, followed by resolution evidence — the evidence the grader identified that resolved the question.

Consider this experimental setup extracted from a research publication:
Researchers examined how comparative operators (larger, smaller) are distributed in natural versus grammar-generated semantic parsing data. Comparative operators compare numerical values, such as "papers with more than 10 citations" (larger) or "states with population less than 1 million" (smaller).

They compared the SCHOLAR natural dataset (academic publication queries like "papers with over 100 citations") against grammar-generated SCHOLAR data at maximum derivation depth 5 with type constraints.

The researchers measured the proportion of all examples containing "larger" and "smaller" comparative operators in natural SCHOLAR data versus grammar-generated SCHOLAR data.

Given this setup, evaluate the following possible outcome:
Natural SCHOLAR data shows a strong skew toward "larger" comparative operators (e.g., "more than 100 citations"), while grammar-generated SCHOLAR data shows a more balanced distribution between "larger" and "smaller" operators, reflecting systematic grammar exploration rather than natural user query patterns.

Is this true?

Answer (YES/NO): NO